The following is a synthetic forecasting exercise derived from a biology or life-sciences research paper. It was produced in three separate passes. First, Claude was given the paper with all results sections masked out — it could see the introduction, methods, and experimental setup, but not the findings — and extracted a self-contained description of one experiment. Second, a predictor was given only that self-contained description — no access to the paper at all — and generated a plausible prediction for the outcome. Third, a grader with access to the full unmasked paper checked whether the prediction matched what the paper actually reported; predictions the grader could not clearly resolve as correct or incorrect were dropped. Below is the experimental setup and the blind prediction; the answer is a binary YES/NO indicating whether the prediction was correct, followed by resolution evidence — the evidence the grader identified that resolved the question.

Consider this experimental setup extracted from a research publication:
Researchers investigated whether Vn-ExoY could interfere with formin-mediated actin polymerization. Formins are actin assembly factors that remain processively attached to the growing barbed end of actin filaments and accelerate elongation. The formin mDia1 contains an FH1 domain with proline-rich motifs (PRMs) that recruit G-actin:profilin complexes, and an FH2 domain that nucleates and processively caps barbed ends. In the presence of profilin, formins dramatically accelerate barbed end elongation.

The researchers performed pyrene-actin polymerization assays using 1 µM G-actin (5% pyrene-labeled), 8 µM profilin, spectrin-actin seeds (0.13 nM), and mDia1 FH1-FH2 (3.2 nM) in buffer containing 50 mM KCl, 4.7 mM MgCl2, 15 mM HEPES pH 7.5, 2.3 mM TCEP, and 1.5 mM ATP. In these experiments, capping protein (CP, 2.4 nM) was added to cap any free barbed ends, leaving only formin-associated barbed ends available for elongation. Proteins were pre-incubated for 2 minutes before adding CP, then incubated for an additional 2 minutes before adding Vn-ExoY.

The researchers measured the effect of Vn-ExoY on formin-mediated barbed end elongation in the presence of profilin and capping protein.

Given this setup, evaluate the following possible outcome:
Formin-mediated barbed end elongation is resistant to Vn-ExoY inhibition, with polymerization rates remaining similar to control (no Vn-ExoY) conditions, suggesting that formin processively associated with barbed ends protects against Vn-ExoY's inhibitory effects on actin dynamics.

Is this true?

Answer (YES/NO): NO